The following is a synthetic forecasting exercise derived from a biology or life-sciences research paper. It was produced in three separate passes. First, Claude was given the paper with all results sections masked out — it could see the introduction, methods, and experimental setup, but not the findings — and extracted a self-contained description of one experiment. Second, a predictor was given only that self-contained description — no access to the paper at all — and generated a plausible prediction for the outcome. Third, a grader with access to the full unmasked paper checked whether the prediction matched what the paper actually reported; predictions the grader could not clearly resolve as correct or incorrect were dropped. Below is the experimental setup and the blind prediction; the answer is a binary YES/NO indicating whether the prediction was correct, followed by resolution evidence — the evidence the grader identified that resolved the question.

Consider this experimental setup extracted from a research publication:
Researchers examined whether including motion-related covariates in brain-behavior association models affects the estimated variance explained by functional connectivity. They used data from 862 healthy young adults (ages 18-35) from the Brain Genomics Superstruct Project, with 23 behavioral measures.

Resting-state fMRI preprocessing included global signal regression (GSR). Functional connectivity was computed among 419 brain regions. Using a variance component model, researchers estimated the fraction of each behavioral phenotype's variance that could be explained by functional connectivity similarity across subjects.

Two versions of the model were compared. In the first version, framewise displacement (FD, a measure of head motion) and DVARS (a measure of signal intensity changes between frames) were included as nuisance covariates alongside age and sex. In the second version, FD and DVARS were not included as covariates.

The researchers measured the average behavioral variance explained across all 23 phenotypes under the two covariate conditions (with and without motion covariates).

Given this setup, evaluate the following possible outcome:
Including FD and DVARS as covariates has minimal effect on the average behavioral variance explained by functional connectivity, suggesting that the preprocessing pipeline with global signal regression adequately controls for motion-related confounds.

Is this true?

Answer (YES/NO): YES